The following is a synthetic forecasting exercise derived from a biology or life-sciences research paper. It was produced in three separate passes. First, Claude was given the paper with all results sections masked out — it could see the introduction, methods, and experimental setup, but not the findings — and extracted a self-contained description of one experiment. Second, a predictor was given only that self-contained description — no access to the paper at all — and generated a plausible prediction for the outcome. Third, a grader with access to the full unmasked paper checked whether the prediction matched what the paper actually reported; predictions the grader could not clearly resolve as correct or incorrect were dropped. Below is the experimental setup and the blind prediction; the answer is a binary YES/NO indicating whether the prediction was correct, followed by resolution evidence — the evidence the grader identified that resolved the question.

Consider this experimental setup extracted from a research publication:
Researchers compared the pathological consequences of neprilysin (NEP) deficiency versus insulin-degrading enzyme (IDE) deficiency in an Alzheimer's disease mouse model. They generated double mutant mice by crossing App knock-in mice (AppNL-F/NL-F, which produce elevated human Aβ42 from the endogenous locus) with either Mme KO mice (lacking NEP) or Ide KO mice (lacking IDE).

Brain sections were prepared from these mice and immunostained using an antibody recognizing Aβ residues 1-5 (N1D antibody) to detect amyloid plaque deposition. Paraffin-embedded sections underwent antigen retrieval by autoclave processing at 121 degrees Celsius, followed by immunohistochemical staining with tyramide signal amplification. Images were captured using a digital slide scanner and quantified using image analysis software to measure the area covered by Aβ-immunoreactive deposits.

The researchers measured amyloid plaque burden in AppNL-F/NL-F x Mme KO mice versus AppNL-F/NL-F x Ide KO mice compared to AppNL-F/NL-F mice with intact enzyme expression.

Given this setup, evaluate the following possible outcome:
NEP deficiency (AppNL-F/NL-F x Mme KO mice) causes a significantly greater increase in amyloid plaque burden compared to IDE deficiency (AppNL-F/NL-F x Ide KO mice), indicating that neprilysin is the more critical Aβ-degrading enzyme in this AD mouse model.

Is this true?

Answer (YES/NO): YES